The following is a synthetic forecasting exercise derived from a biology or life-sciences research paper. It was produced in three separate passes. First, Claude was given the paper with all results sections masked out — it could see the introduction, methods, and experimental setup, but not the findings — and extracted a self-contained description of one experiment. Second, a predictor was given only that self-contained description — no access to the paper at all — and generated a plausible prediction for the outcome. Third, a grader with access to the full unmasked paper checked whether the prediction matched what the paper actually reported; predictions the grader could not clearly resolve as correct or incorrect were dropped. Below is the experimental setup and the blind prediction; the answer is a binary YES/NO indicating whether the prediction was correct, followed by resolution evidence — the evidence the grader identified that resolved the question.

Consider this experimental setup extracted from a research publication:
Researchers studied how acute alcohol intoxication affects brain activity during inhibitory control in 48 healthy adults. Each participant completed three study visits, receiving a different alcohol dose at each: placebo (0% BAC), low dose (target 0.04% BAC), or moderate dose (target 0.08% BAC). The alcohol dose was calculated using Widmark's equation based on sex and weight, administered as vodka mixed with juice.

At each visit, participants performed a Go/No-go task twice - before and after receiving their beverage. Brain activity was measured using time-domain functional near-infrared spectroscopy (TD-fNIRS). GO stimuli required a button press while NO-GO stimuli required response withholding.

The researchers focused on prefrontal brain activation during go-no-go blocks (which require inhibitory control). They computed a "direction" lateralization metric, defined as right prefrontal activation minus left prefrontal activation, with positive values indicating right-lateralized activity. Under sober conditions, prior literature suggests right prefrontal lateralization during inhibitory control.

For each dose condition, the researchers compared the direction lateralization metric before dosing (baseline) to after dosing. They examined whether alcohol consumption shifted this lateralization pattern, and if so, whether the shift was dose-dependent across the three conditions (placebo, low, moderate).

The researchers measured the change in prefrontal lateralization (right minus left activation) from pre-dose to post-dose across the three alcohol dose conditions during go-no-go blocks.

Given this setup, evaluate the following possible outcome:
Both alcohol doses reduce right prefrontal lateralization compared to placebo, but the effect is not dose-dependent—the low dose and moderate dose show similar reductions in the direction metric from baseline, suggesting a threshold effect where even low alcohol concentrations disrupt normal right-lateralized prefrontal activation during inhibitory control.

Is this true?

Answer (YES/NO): NO